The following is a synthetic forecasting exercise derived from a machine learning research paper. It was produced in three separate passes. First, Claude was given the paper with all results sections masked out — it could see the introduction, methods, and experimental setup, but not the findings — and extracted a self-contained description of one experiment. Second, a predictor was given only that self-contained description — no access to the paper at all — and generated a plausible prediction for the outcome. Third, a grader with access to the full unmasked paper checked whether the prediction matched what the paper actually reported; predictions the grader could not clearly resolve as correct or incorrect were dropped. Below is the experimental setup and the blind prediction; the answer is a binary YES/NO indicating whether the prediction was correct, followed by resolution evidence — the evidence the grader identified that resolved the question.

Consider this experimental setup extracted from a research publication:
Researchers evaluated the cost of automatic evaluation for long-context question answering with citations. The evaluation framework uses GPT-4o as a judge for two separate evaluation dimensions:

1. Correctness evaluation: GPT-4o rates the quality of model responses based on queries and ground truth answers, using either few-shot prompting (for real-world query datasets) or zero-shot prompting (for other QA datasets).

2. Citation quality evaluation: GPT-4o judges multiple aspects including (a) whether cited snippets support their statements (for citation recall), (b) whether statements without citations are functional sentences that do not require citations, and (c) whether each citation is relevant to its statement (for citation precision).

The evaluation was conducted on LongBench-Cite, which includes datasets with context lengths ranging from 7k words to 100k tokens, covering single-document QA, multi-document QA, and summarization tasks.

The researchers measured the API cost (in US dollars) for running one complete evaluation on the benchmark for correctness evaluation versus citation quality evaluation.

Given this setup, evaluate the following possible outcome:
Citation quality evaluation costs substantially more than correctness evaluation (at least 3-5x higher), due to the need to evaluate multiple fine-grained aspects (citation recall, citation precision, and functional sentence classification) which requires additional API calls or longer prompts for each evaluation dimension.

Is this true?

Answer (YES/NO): YES